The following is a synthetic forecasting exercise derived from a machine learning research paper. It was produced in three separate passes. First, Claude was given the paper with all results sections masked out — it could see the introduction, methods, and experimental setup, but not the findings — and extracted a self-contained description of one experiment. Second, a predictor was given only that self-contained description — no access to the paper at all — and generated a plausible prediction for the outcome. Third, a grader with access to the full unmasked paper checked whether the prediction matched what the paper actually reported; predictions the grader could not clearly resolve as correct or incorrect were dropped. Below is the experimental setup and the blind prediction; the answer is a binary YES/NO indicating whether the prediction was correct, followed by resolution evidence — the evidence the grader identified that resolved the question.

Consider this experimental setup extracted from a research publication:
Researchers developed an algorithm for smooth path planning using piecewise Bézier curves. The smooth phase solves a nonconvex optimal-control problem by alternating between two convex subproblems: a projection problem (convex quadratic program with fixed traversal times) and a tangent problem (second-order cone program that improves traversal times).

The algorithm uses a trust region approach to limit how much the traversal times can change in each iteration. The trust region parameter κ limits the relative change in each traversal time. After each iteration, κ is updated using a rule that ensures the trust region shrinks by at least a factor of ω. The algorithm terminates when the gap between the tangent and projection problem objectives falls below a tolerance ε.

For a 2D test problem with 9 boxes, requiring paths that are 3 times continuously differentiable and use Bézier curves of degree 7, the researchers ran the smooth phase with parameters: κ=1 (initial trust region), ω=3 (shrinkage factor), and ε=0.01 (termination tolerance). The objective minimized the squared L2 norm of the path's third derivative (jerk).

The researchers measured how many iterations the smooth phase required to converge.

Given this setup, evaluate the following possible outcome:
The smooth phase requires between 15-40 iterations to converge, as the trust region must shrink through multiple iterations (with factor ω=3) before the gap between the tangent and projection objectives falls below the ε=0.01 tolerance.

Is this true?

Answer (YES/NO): NO